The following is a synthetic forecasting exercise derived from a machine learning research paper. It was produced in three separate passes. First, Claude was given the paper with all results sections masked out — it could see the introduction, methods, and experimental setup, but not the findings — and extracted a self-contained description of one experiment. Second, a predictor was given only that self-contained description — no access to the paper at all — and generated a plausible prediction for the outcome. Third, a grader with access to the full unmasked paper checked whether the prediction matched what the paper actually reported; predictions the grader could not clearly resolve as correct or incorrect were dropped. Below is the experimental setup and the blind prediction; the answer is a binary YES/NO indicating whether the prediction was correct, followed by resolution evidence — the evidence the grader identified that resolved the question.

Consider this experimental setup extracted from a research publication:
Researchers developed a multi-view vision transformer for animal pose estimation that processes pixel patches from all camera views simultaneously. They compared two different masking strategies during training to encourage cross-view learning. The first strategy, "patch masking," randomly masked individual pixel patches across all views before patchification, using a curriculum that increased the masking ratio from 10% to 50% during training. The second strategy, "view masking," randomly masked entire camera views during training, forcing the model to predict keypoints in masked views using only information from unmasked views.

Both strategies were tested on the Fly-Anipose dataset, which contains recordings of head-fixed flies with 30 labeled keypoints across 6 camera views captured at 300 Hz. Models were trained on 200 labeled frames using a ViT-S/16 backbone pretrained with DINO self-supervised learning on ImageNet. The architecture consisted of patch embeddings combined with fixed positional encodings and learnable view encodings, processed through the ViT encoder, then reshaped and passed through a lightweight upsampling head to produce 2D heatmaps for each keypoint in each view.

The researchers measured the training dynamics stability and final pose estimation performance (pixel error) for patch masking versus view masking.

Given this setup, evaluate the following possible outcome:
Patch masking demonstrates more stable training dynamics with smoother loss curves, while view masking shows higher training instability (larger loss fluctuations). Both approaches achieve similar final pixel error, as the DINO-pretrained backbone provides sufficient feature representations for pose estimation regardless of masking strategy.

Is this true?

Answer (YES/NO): NO